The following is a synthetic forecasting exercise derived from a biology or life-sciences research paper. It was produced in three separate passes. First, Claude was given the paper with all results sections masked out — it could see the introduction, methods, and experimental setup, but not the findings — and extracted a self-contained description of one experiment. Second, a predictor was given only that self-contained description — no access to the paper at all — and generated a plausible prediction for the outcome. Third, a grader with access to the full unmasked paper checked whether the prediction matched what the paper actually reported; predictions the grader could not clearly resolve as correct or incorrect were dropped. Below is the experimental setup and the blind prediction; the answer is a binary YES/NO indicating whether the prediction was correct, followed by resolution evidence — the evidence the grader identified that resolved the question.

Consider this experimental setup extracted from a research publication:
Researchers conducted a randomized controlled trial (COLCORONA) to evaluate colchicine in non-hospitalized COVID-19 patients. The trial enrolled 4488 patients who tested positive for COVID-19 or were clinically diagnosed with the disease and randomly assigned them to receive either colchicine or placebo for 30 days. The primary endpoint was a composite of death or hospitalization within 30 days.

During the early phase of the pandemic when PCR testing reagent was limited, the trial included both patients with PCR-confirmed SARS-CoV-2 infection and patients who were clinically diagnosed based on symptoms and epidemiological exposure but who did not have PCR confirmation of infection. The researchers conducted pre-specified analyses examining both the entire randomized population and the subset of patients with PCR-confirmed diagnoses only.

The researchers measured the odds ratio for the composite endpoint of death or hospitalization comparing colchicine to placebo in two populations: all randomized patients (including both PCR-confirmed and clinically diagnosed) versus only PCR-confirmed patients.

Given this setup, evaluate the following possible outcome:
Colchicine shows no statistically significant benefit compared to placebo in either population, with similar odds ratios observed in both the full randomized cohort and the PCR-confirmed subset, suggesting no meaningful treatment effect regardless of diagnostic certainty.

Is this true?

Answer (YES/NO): NO